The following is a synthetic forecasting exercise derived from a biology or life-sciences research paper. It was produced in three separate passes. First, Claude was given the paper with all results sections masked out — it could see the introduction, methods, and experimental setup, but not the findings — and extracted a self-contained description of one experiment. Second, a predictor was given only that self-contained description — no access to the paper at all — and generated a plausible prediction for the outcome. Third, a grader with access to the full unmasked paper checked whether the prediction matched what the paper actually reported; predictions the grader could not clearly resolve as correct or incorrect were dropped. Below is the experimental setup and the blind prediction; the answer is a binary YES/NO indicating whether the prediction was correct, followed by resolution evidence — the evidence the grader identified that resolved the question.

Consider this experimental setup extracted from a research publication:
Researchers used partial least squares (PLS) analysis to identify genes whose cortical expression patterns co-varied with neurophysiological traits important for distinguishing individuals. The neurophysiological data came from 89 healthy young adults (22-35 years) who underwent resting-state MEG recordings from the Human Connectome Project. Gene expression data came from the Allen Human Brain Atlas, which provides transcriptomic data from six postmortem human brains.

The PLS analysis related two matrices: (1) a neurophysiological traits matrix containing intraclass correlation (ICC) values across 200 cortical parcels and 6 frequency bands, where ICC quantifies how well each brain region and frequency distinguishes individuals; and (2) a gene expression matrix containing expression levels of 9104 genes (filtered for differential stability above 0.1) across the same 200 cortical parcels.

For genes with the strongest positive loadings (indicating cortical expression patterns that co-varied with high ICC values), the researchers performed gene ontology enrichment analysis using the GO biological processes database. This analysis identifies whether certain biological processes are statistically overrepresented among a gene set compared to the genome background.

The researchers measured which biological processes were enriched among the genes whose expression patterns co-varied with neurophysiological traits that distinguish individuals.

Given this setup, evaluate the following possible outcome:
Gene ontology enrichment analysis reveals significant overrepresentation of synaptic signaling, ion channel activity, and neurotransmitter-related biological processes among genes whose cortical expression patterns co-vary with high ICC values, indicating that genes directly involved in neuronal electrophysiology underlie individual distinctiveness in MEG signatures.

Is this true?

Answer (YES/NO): YES